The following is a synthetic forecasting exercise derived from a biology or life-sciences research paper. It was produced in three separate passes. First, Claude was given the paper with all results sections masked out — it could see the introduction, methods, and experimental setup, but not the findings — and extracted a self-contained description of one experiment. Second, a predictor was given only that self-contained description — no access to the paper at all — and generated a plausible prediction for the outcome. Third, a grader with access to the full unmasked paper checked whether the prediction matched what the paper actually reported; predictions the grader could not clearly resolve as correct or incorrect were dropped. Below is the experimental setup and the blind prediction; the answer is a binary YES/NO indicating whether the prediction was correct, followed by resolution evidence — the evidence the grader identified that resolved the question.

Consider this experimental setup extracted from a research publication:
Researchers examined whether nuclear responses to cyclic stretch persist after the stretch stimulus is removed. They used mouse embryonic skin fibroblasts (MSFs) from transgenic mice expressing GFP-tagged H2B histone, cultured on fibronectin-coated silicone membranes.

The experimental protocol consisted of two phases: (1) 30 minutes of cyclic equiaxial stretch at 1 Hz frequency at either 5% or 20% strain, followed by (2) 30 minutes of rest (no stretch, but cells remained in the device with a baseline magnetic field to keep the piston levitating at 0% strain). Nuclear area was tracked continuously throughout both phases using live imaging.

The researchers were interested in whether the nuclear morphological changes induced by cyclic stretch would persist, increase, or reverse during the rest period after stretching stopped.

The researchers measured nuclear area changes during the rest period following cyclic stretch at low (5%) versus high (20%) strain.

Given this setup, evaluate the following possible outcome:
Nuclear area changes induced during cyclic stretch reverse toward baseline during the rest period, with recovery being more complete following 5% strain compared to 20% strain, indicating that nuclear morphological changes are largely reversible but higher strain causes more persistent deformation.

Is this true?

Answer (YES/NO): NO